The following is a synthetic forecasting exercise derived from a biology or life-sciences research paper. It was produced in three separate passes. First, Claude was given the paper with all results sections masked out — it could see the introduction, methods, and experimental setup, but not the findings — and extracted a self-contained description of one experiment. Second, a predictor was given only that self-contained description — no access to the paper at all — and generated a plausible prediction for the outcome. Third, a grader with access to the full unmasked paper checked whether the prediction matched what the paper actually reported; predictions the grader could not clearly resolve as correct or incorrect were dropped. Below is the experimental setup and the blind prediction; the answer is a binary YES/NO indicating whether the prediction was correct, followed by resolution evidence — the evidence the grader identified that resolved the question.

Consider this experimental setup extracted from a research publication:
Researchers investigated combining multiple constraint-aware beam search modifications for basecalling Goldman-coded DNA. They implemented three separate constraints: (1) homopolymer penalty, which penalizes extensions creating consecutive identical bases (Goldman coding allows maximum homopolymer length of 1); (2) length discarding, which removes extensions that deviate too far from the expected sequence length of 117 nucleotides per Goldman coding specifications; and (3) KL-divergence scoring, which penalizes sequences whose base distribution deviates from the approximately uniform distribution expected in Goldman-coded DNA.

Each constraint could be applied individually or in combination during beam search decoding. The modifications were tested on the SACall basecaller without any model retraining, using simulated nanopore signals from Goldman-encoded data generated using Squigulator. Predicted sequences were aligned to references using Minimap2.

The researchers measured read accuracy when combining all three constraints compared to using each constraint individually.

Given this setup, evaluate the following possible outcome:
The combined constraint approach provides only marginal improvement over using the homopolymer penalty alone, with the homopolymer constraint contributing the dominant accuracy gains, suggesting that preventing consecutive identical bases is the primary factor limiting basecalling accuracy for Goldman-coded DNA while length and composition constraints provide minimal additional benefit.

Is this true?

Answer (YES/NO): NO